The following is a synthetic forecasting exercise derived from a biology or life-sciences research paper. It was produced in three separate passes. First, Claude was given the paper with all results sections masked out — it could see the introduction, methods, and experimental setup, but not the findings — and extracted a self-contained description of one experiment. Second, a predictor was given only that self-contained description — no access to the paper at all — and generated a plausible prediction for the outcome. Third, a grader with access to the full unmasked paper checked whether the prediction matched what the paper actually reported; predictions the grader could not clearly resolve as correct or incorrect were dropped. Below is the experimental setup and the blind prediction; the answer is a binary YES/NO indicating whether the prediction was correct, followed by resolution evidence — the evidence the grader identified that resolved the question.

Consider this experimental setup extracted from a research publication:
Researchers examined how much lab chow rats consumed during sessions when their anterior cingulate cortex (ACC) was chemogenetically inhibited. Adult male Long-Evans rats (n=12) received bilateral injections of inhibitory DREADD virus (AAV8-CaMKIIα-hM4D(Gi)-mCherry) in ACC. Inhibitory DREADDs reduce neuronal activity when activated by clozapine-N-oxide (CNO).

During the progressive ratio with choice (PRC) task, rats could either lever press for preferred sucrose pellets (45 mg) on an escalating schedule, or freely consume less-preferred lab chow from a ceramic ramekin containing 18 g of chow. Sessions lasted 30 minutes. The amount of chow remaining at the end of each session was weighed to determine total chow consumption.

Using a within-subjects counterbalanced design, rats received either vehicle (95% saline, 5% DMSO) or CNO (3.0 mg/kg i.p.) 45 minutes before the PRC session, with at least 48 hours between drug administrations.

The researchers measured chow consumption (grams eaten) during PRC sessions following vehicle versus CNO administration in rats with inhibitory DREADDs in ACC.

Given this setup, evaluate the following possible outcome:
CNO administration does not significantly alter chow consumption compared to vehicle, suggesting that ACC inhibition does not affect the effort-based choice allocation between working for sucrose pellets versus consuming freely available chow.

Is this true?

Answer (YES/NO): NO